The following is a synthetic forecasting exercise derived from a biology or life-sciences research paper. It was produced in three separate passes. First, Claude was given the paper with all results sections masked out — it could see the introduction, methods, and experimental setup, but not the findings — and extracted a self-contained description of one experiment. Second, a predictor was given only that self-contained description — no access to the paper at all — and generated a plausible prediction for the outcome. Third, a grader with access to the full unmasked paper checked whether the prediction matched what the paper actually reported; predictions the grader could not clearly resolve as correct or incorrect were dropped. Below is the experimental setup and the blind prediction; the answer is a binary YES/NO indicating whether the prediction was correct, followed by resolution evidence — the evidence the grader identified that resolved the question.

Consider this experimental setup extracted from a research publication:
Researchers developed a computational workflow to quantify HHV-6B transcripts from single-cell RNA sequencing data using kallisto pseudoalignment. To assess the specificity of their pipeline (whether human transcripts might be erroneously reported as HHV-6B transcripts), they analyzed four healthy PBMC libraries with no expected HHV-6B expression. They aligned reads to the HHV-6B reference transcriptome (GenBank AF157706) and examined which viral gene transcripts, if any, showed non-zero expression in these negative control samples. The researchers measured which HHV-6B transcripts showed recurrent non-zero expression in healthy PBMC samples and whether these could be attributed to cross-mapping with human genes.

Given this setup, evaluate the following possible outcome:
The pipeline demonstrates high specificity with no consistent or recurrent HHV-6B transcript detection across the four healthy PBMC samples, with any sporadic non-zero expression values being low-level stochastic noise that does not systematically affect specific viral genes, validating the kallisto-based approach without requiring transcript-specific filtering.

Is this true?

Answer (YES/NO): NO